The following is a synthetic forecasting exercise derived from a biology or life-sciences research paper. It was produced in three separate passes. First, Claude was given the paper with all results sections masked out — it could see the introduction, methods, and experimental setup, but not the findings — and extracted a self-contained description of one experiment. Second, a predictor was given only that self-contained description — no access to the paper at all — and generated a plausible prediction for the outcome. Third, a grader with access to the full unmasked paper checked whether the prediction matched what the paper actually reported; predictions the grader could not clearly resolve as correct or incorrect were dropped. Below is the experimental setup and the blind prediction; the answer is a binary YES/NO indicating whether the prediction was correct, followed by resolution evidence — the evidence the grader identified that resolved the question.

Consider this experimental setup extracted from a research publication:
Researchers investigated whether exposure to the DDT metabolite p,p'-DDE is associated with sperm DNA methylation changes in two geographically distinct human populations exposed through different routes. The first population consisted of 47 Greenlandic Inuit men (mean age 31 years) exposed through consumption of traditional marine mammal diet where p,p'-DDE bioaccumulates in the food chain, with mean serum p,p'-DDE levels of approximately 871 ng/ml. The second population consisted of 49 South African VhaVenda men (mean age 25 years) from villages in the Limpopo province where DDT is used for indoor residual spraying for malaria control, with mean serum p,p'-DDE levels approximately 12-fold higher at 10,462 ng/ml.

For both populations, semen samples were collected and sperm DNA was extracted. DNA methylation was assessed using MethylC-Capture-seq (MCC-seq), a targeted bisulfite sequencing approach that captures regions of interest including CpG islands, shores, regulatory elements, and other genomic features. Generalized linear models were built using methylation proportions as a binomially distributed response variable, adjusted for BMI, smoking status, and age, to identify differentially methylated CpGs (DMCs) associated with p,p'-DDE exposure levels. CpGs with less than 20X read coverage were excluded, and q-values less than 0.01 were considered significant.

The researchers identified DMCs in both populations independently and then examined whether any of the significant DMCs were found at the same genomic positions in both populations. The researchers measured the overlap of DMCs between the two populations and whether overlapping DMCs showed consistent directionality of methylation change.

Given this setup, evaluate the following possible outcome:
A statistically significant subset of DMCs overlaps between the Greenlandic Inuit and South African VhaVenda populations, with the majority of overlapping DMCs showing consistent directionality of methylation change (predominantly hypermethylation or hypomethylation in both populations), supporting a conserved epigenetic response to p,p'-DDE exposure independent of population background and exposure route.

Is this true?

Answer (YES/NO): YES